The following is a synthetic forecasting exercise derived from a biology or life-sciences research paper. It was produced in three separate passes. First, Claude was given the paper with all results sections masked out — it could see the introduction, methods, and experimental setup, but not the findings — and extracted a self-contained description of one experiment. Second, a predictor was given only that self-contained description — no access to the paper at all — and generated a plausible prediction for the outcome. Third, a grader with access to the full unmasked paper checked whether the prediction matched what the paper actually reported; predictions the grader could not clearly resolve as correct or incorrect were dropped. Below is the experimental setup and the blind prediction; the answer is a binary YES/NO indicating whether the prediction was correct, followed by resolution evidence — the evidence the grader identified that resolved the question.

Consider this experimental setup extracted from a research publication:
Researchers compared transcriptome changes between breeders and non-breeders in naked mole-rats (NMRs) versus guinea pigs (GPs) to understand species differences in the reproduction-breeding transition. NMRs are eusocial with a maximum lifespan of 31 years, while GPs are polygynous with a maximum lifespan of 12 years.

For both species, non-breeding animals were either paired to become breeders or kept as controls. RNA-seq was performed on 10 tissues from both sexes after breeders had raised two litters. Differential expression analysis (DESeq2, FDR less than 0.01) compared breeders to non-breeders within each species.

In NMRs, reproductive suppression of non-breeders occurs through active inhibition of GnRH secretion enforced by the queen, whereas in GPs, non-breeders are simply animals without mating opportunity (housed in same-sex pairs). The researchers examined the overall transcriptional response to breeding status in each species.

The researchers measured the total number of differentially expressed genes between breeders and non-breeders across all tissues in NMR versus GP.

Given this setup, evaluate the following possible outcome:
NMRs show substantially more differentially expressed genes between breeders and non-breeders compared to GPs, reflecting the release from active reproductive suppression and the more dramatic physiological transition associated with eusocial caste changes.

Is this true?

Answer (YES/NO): NO